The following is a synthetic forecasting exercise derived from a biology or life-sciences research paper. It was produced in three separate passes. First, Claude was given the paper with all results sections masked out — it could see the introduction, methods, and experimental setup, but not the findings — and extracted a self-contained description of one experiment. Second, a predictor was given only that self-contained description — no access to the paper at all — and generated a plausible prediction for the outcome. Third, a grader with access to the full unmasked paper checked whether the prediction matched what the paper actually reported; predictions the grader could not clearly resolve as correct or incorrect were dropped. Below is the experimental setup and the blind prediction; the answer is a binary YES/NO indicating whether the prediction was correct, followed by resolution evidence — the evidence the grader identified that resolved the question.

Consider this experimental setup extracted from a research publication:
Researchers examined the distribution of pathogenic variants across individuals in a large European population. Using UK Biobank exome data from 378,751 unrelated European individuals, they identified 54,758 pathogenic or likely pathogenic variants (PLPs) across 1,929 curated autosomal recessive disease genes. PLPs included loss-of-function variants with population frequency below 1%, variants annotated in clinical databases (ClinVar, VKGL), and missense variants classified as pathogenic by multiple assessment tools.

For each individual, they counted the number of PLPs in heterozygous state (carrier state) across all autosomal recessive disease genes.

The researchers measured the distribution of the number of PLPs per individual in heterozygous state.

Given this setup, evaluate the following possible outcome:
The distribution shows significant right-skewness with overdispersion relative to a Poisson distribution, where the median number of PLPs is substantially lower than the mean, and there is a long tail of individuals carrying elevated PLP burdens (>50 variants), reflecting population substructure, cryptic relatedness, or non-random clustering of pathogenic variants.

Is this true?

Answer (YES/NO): NO